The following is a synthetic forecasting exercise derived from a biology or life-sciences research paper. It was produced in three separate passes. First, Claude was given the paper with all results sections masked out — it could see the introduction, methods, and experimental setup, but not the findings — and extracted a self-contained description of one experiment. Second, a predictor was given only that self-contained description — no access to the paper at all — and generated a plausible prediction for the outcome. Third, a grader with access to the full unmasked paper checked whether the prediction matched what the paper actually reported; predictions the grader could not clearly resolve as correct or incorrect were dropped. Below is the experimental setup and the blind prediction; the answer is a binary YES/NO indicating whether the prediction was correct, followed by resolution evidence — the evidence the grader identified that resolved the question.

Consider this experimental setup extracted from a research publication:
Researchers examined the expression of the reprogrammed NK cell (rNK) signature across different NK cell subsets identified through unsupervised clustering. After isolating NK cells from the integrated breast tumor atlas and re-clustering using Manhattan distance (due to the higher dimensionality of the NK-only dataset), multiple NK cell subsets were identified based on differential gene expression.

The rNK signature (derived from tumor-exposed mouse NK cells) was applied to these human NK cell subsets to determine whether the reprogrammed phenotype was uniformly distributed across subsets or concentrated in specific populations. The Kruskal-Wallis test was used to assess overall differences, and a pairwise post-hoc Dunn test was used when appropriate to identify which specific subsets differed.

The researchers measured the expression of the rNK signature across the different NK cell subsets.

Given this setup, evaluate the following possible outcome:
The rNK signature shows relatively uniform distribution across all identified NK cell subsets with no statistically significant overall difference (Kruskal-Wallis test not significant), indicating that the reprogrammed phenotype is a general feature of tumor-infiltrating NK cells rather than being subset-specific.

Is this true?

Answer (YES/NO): NO